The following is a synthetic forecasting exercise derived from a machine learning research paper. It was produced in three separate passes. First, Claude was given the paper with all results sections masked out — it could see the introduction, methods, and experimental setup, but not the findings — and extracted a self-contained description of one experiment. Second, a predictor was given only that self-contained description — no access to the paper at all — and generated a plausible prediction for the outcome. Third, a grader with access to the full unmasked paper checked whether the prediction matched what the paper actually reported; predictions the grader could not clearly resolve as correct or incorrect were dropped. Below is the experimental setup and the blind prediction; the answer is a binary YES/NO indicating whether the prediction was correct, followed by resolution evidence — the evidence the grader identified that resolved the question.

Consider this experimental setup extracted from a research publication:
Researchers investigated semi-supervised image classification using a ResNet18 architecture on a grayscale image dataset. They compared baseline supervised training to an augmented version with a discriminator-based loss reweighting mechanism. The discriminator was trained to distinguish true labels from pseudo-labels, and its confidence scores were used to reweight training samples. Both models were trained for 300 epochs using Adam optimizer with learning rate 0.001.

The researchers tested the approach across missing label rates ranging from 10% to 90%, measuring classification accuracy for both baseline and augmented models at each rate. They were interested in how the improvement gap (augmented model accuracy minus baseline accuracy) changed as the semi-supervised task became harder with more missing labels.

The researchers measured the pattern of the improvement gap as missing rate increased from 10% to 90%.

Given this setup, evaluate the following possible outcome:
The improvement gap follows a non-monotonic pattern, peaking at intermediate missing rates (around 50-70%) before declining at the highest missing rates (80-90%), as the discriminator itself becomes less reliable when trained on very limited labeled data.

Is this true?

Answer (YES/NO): YES